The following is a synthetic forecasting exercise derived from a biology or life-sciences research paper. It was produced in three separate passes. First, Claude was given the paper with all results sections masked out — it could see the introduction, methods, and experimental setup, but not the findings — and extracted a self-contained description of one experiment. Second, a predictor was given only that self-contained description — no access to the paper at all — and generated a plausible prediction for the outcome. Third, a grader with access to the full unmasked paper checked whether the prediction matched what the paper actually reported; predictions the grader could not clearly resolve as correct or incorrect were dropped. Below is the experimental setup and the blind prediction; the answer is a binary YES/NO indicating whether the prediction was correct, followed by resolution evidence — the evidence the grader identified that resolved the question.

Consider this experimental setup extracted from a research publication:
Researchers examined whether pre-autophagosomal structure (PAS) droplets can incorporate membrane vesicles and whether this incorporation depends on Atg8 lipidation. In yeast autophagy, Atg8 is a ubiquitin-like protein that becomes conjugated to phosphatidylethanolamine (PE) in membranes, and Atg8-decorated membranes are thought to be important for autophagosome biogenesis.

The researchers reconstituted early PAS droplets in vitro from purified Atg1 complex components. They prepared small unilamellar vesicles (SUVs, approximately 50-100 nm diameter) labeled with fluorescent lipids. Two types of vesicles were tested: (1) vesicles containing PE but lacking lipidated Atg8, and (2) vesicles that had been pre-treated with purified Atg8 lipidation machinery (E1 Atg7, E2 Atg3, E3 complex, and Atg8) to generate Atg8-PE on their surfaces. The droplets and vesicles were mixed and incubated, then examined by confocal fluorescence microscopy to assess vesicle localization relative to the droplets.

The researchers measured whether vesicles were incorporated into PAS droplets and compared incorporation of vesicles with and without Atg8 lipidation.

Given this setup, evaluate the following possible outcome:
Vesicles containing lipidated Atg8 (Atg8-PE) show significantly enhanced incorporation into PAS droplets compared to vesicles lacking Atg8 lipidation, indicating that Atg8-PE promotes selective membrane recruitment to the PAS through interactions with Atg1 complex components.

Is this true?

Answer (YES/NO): YES